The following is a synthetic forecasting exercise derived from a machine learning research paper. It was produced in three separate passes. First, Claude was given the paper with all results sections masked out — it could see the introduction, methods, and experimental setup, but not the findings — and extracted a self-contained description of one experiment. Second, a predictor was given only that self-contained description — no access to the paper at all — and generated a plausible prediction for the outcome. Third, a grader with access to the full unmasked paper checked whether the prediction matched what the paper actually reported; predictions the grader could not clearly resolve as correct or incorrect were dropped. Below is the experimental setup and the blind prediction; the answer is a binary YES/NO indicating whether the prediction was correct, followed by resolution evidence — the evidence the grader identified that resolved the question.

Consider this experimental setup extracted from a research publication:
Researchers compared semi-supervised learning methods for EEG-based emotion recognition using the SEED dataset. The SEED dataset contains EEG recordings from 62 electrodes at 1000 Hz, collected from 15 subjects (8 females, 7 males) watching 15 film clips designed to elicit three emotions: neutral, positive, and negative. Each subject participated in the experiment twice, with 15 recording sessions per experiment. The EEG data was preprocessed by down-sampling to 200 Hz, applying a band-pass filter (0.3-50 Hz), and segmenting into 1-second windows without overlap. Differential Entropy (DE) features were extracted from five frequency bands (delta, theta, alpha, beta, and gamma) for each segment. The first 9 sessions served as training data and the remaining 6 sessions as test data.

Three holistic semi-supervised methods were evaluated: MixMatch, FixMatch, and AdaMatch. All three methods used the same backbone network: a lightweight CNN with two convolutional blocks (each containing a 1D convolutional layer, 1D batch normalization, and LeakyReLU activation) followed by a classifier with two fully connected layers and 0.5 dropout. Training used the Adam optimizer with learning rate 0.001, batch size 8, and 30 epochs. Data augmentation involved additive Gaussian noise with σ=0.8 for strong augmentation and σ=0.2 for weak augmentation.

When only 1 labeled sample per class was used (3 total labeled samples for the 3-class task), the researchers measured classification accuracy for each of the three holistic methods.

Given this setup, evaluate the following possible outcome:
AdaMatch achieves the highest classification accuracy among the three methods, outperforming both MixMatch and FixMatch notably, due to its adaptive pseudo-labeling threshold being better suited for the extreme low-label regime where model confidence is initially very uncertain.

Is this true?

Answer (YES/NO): YES